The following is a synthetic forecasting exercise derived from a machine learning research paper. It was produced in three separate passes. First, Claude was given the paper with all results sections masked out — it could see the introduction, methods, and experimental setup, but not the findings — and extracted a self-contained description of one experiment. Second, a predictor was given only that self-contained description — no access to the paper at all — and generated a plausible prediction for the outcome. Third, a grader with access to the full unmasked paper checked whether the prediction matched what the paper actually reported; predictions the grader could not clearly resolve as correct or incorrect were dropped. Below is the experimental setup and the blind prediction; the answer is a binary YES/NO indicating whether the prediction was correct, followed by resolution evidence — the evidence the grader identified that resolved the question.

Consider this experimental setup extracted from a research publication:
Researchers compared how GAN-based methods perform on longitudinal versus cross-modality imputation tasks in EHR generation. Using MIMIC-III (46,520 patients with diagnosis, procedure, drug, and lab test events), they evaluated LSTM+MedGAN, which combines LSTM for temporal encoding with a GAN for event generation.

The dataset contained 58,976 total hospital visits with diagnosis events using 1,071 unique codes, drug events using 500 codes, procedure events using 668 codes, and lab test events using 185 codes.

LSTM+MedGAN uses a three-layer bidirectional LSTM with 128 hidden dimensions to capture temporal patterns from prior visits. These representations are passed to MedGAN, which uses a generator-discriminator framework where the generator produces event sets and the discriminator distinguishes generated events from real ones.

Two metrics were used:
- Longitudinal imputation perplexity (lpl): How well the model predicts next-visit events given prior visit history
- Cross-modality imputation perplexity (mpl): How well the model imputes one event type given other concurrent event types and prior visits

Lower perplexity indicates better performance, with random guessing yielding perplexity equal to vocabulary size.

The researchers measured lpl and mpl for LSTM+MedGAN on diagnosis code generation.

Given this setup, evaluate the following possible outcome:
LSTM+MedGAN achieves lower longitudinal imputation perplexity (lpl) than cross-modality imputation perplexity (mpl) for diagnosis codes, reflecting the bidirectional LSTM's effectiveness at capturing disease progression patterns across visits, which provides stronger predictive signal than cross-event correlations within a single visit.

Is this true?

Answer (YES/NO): NO